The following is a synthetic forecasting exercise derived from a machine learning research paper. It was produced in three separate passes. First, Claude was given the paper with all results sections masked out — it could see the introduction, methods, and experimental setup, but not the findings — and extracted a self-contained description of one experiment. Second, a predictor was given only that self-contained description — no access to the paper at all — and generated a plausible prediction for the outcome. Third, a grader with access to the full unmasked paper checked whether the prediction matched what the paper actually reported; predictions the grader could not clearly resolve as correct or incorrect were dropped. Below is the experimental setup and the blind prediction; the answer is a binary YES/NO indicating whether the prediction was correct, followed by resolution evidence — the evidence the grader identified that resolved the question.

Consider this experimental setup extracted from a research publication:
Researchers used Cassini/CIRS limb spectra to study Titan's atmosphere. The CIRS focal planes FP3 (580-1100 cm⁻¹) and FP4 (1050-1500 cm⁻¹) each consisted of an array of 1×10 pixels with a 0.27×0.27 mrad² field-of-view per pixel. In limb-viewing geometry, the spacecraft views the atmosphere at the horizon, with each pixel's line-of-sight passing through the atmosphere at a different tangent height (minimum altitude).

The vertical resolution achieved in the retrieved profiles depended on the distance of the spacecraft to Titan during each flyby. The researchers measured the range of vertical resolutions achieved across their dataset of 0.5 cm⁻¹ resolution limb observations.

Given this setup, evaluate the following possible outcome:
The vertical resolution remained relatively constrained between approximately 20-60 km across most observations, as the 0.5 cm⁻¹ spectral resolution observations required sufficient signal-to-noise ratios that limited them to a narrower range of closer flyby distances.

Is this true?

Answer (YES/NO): NO